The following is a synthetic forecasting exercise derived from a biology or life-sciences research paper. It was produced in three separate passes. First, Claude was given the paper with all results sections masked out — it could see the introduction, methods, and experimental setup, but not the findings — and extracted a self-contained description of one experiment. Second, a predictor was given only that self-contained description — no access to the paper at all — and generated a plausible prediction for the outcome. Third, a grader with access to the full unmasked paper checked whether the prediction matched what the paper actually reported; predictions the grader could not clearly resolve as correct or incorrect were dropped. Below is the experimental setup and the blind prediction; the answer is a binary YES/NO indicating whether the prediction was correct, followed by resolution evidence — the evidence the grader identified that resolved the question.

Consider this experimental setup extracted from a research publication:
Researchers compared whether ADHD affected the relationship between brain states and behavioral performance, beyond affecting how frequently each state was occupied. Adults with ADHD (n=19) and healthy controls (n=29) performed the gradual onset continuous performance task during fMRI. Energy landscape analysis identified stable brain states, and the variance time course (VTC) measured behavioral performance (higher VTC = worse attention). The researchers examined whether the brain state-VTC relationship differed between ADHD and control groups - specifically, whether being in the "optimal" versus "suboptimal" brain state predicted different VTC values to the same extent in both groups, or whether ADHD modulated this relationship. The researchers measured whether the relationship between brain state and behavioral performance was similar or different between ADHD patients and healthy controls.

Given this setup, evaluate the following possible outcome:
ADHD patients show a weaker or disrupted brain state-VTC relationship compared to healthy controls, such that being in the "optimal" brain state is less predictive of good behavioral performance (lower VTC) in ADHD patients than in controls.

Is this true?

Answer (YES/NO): NO